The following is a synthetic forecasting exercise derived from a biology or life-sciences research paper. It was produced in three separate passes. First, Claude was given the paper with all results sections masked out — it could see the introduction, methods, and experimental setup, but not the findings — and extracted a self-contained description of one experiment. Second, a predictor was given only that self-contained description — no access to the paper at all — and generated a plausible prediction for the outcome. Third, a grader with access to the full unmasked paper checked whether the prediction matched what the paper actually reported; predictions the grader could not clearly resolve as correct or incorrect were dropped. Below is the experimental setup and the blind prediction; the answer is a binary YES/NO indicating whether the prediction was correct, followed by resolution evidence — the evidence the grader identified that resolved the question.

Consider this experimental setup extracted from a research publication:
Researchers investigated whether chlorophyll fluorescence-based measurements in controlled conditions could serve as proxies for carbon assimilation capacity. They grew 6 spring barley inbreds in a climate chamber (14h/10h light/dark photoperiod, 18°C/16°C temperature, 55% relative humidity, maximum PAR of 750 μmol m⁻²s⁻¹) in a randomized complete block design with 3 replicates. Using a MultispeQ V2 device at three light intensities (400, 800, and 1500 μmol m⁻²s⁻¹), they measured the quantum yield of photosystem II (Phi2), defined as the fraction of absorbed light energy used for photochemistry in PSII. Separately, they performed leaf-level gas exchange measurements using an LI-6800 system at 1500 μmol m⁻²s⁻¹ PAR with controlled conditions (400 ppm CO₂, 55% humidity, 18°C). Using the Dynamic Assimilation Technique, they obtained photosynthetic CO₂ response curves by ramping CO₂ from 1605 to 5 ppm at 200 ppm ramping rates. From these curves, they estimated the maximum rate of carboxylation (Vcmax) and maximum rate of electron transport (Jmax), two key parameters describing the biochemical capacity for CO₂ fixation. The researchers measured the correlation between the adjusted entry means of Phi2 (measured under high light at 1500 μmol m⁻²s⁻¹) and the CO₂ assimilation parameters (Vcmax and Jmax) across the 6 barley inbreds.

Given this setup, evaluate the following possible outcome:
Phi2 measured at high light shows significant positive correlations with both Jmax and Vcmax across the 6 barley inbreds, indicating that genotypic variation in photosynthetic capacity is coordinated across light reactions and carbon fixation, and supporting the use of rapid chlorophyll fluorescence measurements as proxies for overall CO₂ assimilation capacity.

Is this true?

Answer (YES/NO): YES